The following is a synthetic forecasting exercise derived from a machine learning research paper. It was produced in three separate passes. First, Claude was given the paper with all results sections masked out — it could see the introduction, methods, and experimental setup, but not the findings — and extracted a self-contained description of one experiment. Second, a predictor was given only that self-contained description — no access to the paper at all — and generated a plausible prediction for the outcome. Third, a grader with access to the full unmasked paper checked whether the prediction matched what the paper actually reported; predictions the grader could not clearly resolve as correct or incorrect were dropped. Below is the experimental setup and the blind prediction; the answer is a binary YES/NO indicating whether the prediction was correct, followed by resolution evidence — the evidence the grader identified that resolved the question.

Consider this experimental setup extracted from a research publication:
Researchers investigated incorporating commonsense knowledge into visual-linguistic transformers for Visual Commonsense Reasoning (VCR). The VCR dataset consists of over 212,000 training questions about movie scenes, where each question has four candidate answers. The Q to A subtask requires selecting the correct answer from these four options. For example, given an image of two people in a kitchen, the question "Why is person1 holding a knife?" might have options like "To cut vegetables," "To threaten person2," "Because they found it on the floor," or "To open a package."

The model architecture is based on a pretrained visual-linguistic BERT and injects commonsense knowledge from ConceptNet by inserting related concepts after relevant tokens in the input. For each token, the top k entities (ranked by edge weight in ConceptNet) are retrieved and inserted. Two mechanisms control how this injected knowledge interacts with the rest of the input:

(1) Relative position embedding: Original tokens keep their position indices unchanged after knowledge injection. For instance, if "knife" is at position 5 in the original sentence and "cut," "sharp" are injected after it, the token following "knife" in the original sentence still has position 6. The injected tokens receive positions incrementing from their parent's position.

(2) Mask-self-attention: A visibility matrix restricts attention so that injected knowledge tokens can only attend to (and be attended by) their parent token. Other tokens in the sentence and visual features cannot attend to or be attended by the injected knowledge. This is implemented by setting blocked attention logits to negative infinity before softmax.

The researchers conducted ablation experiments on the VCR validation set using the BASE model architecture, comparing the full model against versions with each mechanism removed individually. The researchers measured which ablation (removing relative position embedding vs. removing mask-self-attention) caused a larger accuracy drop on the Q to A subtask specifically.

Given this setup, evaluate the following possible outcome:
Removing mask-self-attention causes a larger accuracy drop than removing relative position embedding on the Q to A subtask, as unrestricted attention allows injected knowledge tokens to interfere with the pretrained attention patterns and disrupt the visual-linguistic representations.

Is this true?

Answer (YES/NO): YES